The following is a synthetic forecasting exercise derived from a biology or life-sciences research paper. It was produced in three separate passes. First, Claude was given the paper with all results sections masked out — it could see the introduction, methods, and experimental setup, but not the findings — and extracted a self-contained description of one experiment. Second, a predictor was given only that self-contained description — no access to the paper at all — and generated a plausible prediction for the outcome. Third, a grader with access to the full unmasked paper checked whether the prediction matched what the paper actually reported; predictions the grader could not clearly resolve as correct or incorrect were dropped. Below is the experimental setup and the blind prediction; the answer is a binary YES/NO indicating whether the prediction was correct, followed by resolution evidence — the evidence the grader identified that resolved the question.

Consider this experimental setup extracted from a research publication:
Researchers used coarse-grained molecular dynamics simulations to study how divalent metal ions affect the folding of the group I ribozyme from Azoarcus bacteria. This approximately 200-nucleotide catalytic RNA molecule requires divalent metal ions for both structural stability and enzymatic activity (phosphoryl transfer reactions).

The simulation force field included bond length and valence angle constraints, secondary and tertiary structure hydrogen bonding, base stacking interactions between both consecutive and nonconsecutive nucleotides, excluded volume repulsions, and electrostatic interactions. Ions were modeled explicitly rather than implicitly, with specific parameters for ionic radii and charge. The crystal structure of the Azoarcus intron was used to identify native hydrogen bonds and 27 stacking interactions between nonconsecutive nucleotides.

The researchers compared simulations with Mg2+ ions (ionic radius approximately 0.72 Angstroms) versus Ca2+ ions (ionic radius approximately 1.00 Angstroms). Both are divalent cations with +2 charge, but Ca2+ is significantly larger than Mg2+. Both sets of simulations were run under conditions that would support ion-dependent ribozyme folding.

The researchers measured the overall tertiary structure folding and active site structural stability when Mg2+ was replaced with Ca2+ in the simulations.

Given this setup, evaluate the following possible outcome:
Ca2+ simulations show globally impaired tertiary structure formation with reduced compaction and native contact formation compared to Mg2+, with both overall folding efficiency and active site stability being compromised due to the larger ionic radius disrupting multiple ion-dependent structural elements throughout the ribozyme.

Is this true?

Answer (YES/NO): NO